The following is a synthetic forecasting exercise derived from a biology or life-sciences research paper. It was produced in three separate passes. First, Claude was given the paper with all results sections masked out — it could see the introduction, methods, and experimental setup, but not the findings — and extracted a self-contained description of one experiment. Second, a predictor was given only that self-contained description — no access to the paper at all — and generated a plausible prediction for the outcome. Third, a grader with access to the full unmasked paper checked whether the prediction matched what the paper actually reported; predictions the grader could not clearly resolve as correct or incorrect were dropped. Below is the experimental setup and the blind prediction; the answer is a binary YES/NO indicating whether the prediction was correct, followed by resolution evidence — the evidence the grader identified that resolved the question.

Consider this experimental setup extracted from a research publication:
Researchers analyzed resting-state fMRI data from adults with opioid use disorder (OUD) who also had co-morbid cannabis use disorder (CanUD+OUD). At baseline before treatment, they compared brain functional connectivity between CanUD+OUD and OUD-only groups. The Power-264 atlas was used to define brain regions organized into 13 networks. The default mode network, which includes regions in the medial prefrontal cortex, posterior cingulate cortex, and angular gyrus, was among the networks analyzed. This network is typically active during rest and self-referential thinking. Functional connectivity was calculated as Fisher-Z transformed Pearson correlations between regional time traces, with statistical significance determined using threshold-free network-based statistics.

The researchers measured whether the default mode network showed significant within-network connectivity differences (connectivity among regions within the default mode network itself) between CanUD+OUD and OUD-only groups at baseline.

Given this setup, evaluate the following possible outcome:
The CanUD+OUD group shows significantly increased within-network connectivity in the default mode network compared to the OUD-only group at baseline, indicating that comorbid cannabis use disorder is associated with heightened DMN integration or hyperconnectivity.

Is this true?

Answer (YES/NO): YES